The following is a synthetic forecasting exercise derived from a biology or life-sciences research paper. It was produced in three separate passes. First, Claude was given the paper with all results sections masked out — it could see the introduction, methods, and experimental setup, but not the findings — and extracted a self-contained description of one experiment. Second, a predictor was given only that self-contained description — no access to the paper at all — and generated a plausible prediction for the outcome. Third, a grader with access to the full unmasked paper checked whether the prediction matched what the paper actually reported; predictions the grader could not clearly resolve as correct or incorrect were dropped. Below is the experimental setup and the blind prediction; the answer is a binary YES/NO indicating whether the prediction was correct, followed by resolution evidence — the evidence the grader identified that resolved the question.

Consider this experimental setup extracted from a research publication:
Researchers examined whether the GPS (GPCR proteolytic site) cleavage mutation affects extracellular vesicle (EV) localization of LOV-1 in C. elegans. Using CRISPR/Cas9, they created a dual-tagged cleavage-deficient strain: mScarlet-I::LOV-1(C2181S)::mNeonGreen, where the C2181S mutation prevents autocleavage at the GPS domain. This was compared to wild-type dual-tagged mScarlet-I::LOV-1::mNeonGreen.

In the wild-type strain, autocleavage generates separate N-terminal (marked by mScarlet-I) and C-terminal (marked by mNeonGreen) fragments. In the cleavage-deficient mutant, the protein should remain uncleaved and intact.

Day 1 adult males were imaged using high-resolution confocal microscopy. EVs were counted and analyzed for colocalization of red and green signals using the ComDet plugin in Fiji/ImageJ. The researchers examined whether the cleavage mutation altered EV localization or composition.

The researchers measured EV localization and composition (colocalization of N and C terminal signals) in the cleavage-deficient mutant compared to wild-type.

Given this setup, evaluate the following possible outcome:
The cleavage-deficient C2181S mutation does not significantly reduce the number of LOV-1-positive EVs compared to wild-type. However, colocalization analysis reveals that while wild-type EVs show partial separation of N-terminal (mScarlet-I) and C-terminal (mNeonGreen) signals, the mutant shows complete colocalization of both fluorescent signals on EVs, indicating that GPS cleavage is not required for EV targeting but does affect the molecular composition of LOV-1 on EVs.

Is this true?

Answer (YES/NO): NO